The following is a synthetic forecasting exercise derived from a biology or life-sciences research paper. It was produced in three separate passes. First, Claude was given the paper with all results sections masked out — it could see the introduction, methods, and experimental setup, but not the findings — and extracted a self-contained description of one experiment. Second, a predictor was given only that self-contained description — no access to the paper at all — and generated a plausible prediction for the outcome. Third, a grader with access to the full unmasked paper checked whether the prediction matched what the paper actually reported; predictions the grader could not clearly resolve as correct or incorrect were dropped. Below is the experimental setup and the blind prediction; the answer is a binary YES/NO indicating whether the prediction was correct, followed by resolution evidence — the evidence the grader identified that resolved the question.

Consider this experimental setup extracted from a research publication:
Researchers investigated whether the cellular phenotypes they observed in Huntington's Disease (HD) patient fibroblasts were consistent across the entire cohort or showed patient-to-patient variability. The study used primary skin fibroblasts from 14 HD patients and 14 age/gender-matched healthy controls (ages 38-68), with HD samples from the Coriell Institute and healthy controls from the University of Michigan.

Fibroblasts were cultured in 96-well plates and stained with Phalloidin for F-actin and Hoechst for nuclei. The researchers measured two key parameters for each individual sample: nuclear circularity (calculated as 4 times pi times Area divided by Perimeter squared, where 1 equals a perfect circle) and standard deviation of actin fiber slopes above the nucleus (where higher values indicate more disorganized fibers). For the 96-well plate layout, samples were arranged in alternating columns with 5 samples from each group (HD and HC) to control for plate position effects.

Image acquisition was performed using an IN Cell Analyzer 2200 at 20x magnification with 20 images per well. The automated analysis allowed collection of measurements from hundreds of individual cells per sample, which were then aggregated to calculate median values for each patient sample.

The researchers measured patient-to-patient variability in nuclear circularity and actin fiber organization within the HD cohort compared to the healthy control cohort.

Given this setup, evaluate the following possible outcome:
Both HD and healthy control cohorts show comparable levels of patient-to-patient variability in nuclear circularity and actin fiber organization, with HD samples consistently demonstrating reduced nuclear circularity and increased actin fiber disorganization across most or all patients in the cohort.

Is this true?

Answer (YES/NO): NO